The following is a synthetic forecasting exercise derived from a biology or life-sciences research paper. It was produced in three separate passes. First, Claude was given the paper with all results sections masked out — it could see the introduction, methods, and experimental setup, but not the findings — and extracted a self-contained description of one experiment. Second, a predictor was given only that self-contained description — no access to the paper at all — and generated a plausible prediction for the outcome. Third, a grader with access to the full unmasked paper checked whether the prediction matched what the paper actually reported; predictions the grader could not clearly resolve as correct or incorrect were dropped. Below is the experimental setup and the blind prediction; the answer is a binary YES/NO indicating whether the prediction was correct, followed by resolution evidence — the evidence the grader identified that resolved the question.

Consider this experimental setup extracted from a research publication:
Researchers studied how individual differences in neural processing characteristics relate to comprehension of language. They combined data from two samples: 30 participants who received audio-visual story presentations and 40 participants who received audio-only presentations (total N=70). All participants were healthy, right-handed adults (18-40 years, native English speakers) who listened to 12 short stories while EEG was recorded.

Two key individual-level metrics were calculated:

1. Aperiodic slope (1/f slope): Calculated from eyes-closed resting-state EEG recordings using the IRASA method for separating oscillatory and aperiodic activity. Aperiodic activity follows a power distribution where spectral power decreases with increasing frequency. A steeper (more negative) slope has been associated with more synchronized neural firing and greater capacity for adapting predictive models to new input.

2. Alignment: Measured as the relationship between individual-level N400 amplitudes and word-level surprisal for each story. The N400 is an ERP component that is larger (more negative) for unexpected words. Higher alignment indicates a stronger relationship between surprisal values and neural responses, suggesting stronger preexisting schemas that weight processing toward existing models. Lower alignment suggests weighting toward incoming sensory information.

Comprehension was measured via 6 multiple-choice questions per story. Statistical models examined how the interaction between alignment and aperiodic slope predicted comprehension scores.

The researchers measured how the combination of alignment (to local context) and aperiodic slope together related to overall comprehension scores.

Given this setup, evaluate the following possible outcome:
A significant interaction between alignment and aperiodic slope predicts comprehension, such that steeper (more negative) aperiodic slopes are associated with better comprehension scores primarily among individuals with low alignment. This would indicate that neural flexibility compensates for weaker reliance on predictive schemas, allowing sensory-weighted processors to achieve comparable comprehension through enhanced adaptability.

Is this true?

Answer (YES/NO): YES